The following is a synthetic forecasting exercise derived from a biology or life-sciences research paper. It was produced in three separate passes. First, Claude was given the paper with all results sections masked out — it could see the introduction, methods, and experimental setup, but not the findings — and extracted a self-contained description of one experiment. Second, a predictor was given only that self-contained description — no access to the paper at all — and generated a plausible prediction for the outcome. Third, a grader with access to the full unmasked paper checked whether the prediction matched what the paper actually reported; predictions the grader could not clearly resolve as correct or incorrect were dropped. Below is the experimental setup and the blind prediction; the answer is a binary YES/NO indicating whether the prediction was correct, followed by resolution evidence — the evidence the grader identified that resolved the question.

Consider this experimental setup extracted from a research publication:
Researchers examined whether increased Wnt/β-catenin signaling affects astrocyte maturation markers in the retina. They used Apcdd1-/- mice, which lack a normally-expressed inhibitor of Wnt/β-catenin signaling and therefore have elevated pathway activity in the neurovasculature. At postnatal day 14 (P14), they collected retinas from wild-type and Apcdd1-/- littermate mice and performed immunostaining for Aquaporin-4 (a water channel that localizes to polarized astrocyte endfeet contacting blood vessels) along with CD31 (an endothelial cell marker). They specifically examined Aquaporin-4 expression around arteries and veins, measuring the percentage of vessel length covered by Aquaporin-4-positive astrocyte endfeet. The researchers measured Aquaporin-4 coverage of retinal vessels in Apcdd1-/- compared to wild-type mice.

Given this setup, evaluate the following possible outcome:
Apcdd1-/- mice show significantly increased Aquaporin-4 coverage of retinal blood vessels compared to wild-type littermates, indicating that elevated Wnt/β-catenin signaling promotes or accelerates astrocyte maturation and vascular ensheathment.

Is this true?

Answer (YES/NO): YES